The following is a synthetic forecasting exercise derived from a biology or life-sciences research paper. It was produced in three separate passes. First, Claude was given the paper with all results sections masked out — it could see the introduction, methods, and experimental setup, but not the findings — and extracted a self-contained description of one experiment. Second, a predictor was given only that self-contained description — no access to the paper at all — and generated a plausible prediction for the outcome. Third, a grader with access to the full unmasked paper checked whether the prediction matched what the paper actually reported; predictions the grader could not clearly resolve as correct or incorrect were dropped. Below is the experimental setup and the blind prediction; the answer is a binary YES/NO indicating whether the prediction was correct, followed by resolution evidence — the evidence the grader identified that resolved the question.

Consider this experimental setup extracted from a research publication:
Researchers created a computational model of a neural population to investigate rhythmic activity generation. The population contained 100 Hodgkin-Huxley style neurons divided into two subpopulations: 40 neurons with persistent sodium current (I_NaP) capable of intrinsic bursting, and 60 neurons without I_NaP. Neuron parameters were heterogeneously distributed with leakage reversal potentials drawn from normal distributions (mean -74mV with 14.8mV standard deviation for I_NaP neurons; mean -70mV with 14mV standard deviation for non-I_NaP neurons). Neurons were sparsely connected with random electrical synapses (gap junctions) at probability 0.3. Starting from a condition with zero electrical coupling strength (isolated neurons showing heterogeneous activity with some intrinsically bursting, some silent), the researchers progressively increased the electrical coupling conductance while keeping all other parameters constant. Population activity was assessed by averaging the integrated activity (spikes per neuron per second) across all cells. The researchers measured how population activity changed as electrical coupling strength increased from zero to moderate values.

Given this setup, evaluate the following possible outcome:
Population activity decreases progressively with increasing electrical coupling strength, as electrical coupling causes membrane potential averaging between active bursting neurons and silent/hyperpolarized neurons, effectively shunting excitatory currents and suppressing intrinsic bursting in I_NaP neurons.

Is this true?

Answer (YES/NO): NO